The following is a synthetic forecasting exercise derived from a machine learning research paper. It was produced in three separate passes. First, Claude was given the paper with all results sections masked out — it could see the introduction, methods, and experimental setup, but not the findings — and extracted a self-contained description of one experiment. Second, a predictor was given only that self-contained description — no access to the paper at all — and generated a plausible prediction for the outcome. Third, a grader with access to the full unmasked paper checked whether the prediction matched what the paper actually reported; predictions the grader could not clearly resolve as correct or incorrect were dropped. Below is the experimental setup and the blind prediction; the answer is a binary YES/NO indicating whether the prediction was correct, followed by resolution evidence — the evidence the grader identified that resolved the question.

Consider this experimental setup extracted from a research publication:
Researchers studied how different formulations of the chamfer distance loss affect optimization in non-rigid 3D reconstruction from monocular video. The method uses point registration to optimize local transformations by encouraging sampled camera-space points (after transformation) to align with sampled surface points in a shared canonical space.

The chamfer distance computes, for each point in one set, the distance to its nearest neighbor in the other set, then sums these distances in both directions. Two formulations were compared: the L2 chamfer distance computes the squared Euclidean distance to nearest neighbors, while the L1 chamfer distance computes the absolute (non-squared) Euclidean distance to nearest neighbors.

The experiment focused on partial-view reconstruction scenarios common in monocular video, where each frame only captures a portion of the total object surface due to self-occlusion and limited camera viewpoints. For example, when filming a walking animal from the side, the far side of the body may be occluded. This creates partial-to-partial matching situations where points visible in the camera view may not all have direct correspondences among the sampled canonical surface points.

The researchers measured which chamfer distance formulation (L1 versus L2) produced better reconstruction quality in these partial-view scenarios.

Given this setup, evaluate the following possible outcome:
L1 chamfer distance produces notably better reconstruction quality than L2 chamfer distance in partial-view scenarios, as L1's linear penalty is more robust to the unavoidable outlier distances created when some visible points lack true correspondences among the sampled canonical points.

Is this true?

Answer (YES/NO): YES